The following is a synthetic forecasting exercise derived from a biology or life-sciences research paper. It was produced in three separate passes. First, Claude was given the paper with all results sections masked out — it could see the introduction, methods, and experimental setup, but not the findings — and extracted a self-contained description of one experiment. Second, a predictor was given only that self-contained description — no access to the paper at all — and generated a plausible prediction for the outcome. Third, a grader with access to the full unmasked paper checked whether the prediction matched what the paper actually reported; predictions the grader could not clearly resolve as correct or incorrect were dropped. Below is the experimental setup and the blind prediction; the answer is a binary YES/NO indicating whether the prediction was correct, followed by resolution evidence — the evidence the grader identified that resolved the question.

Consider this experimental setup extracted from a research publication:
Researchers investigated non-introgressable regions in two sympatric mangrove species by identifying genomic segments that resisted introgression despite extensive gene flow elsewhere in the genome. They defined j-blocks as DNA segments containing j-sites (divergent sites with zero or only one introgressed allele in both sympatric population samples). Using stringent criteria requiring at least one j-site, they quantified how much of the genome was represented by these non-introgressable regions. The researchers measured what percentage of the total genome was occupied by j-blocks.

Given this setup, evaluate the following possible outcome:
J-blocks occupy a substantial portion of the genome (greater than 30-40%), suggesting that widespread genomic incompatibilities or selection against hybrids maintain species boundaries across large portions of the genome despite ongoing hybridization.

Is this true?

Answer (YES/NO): NO